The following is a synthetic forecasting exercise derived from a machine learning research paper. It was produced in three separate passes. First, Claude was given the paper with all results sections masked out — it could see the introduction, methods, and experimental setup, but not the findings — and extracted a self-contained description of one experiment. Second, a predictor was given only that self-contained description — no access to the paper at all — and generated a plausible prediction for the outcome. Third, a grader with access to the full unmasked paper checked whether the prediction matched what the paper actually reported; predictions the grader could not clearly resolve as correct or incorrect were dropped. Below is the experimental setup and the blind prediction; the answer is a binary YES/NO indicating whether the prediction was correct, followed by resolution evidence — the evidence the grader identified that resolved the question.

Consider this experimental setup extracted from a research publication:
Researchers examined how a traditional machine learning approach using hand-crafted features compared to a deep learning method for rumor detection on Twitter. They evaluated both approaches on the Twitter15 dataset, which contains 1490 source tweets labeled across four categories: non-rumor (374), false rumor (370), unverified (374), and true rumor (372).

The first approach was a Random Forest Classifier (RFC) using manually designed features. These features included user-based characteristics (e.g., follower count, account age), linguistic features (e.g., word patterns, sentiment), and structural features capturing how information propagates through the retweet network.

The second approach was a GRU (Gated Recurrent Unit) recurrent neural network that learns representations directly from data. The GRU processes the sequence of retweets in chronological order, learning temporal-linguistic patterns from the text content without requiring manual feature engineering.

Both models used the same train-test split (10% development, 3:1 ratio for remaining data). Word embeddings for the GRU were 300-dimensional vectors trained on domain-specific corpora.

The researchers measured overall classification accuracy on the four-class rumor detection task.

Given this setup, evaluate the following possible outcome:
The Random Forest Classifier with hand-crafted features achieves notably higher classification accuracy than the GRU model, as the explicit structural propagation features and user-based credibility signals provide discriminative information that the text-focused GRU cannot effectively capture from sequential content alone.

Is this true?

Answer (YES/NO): NO